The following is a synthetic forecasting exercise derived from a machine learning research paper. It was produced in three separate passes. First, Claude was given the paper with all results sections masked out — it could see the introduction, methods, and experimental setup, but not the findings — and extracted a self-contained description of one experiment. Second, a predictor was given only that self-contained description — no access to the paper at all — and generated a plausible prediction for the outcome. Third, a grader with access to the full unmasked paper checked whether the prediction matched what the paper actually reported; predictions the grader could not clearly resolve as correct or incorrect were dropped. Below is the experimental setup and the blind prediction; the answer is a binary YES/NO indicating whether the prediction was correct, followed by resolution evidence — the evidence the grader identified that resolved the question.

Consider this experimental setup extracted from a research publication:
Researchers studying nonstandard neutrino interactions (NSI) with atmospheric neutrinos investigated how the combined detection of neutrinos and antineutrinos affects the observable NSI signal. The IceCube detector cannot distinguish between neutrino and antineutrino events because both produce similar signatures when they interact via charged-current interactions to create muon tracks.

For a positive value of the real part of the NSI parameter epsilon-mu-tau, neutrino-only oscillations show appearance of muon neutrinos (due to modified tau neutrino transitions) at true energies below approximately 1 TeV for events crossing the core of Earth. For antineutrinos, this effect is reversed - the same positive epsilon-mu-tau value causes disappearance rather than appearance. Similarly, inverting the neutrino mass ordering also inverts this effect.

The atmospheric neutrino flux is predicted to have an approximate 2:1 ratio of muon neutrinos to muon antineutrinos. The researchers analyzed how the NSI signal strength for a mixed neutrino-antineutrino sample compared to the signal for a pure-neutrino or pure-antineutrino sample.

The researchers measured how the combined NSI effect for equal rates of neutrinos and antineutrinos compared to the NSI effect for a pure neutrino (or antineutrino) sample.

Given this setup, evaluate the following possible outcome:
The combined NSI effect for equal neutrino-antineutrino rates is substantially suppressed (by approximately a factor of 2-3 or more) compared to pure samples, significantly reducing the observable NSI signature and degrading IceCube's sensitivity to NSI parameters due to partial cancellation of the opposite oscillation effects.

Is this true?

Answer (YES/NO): YES